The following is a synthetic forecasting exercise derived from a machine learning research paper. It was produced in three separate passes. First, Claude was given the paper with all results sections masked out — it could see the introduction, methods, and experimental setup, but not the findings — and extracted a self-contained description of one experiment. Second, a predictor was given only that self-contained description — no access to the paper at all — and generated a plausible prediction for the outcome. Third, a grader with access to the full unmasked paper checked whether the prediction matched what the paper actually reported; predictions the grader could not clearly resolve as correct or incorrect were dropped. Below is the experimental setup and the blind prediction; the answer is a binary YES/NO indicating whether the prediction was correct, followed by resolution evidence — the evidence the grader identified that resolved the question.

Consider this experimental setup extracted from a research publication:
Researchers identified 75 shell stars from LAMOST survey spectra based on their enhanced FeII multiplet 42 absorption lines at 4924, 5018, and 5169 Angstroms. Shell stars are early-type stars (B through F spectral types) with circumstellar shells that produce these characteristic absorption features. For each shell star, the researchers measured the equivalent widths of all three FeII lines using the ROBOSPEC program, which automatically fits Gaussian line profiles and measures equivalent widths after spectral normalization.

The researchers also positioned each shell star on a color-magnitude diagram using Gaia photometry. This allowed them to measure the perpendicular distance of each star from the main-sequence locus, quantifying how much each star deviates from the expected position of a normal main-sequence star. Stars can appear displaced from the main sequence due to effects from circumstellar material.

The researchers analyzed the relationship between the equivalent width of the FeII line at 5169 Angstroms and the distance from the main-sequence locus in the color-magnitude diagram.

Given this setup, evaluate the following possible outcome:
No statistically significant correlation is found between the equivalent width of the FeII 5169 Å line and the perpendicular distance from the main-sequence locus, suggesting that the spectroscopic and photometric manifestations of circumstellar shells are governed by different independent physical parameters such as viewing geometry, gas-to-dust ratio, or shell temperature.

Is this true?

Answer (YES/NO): NO